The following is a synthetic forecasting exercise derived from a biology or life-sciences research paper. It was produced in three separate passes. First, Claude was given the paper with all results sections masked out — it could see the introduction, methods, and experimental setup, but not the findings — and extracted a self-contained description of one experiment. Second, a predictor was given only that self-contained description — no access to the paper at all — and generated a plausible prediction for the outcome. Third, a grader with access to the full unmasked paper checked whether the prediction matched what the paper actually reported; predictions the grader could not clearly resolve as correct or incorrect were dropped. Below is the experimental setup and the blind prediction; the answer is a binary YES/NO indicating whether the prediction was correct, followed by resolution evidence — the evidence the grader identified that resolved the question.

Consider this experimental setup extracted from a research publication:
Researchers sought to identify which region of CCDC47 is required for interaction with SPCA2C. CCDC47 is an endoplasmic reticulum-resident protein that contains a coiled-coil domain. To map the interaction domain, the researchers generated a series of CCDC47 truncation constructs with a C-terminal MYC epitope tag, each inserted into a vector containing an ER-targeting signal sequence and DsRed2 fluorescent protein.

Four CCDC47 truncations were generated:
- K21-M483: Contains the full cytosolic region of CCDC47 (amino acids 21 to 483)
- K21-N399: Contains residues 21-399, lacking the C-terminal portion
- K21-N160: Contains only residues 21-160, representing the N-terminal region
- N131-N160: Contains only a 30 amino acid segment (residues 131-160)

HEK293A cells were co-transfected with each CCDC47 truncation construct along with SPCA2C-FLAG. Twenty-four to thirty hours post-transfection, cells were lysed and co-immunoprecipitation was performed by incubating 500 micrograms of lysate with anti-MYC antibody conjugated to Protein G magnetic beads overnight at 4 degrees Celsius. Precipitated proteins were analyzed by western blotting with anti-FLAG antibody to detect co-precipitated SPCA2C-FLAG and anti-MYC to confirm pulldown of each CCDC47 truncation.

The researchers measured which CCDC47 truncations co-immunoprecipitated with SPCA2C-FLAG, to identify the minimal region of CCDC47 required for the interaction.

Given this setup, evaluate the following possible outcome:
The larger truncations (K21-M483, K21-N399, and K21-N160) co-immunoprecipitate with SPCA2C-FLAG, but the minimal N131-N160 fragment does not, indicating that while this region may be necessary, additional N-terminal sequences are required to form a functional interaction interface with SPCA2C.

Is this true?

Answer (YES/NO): NO